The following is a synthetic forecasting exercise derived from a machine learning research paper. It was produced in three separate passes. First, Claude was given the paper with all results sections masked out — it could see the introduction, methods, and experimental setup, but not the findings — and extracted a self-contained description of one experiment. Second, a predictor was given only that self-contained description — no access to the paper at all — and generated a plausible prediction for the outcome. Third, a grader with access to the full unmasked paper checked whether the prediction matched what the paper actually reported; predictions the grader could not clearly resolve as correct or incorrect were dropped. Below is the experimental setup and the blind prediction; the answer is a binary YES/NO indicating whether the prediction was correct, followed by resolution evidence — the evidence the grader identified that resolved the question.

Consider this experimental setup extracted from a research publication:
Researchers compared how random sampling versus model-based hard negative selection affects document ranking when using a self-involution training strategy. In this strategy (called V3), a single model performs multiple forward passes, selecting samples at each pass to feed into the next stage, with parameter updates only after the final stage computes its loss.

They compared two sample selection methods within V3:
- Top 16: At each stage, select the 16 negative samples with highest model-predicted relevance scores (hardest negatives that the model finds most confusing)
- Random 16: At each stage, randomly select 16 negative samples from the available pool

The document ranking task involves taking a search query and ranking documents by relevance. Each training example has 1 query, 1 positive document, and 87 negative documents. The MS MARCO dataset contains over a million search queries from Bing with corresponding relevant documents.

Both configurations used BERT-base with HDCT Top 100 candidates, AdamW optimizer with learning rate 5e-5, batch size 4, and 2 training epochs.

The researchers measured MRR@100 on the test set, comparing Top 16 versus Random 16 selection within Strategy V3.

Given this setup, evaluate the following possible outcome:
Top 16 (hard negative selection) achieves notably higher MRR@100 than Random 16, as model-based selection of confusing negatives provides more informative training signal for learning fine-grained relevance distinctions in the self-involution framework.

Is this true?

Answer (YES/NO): NO